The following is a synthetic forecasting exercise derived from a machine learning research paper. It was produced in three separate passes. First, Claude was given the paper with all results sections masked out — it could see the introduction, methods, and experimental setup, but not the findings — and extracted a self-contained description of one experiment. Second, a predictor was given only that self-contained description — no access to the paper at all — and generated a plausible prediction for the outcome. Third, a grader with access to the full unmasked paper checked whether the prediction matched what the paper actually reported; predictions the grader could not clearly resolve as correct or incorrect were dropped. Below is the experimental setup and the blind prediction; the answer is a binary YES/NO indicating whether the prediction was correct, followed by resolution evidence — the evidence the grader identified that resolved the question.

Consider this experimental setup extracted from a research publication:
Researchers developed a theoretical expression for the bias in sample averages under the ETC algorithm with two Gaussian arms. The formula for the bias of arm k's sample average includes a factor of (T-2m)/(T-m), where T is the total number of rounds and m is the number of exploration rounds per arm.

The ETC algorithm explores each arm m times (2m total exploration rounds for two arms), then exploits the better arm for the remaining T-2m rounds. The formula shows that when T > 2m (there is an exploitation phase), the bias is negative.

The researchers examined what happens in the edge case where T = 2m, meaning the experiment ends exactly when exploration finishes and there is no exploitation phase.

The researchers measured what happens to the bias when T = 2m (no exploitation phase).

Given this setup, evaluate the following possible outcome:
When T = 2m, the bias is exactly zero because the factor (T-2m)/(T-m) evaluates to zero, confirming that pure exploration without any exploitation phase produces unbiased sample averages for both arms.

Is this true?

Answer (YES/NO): YES